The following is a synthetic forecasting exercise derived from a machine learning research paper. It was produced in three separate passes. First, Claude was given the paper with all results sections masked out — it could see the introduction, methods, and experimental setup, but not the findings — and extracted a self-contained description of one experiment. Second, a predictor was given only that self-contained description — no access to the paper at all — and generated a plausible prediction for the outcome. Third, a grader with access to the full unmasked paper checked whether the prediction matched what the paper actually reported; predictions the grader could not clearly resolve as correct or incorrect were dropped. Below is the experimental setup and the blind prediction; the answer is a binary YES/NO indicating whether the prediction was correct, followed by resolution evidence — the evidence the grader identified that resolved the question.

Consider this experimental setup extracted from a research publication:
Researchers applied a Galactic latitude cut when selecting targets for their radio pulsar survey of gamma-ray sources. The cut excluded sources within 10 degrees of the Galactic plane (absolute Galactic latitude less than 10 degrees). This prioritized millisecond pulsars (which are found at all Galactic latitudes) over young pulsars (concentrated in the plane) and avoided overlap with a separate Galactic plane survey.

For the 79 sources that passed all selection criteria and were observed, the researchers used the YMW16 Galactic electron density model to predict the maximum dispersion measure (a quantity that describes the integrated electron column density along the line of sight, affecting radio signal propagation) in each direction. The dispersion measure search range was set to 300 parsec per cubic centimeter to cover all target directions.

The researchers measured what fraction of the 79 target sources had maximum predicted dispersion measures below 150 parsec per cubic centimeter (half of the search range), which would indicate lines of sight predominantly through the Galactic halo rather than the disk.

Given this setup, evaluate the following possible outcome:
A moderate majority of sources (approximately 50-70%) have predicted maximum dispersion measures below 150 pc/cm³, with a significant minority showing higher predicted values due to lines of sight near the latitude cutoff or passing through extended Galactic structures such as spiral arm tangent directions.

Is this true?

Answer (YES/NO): NO